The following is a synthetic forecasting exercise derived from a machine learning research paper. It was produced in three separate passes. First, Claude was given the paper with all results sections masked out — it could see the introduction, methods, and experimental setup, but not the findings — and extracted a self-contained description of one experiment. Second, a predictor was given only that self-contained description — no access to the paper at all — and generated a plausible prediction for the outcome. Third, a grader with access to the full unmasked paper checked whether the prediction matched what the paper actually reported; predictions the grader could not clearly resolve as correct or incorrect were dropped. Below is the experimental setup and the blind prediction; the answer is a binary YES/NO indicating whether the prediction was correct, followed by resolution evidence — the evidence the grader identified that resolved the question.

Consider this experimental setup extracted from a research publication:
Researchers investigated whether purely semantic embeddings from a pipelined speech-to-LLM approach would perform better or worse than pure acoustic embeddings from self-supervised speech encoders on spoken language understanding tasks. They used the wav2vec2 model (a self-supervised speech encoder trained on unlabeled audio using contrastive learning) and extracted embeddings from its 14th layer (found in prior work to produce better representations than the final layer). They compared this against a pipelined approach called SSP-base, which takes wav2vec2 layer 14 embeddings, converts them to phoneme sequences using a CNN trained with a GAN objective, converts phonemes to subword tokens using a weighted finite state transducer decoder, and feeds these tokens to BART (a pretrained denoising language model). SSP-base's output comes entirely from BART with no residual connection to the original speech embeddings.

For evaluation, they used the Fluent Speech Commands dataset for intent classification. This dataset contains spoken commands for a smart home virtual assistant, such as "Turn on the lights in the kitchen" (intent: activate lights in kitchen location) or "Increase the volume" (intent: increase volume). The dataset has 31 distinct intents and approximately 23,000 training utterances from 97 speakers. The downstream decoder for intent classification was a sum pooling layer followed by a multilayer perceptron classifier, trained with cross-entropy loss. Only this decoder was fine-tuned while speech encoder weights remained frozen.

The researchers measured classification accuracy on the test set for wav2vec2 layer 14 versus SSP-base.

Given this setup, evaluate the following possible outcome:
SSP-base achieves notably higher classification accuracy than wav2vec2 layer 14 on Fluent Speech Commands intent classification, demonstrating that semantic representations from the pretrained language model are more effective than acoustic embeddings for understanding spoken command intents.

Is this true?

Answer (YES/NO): NO